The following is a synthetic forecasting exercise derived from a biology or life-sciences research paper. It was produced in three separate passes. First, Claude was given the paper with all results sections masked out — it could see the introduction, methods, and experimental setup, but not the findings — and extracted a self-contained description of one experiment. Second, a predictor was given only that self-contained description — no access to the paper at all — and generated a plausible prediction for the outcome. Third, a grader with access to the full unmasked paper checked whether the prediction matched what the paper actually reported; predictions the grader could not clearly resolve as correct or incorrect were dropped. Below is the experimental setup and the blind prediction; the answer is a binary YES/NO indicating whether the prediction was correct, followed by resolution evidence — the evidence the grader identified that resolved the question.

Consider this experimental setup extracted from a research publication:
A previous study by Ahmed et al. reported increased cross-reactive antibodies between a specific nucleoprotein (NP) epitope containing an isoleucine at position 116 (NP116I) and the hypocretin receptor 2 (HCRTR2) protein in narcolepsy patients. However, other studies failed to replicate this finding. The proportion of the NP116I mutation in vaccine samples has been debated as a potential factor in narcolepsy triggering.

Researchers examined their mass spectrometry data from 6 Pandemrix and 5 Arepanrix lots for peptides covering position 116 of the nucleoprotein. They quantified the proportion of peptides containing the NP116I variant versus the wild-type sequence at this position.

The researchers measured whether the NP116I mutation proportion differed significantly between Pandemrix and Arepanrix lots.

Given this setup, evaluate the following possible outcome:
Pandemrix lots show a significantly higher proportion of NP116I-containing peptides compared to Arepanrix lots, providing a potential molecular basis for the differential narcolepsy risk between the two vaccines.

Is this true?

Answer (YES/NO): NO